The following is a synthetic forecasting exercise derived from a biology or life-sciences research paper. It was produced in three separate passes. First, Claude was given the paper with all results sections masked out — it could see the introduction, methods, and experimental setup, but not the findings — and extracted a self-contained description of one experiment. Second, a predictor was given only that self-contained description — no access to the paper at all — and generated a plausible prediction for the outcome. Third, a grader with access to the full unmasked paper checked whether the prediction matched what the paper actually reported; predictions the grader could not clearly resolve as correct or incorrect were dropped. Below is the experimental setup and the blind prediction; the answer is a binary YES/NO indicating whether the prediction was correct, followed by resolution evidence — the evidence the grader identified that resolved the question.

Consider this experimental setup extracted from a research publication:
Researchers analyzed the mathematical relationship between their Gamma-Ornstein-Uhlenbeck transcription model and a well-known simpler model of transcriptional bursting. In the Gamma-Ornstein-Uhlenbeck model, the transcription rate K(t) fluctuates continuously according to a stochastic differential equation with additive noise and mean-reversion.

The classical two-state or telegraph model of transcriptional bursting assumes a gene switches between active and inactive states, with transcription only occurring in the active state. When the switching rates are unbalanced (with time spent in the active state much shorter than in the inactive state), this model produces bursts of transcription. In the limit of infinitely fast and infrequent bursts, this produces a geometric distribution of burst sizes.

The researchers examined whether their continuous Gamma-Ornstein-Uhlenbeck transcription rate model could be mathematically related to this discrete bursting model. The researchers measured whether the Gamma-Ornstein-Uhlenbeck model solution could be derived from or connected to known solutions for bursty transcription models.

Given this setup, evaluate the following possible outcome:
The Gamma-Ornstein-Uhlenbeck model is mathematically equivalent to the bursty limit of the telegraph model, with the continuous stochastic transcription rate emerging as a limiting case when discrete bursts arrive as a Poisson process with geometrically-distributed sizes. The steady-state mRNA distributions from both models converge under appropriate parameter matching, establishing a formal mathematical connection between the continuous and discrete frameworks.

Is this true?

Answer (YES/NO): YES